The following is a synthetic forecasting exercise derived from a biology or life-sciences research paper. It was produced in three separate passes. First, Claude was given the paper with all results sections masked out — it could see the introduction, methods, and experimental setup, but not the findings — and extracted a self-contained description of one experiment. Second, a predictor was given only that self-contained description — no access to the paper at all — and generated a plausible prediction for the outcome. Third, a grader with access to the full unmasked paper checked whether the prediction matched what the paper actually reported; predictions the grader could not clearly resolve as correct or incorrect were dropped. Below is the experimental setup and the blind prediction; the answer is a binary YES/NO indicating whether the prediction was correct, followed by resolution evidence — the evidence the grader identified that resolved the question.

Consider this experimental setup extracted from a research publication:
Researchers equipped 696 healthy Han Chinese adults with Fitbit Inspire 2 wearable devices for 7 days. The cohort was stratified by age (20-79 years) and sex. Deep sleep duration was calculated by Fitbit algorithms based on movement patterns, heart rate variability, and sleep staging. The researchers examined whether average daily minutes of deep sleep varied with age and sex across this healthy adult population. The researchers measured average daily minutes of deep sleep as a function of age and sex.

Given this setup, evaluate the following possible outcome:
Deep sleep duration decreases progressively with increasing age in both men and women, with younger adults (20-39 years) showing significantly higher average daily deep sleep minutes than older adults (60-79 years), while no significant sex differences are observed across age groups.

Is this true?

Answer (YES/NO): NO